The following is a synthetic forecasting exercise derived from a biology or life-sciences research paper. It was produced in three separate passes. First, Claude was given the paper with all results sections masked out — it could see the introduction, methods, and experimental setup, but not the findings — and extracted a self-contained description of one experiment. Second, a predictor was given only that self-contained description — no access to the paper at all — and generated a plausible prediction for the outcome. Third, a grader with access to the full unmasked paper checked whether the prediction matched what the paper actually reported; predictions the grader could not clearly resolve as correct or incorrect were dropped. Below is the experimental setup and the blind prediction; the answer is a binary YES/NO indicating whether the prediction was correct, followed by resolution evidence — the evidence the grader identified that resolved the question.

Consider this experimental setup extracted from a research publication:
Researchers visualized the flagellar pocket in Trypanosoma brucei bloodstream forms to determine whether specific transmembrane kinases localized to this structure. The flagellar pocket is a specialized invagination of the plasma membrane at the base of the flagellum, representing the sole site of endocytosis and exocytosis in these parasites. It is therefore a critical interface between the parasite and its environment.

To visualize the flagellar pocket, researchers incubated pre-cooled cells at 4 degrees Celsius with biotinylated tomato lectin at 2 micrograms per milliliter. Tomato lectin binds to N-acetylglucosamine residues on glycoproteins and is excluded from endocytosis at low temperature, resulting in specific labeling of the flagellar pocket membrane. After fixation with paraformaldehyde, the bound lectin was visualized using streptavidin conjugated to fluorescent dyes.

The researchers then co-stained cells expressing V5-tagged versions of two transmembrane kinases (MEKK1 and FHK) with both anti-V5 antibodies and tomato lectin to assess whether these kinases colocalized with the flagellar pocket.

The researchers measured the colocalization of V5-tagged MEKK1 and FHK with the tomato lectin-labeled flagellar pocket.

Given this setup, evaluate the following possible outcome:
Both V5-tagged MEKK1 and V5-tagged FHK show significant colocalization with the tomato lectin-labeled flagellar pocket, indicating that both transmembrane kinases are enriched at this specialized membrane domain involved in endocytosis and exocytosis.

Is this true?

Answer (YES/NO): YES